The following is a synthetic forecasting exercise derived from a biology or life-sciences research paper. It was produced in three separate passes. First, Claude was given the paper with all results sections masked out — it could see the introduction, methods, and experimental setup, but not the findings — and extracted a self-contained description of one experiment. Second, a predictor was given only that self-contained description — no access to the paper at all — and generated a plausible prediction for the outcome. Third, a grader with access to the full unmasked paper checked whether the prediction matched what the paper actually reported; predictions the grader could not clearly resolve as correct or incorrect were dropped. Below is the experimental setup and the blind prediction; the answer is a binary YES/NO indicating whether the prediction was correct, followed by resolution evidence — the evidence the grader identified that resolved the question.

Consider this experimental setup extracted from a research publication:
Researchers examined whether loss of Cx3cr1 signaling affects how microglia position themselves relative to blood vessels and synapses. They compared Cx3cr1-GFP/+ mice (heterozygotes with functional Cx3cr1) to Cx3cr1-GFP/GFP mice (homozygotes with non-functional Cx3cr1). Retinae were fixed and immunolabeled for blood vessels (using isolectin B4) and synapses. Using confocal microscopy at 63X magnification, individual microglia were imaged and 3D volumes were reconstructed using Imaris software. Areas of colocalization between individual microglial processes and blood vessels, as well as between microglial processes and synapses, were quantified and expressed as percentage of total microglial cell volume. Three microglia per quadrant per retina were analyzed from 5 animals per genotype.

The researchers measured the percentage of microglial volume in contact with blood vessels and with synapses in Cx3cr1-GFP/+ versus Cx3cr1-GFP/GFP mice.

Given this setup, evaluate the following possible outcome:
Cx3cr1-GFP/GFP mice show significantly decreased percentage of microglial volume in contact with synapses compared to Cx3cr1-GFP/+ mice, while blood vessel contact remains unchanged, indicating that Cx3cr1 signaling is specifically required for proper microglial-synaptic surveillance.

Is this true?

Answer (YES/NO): NO